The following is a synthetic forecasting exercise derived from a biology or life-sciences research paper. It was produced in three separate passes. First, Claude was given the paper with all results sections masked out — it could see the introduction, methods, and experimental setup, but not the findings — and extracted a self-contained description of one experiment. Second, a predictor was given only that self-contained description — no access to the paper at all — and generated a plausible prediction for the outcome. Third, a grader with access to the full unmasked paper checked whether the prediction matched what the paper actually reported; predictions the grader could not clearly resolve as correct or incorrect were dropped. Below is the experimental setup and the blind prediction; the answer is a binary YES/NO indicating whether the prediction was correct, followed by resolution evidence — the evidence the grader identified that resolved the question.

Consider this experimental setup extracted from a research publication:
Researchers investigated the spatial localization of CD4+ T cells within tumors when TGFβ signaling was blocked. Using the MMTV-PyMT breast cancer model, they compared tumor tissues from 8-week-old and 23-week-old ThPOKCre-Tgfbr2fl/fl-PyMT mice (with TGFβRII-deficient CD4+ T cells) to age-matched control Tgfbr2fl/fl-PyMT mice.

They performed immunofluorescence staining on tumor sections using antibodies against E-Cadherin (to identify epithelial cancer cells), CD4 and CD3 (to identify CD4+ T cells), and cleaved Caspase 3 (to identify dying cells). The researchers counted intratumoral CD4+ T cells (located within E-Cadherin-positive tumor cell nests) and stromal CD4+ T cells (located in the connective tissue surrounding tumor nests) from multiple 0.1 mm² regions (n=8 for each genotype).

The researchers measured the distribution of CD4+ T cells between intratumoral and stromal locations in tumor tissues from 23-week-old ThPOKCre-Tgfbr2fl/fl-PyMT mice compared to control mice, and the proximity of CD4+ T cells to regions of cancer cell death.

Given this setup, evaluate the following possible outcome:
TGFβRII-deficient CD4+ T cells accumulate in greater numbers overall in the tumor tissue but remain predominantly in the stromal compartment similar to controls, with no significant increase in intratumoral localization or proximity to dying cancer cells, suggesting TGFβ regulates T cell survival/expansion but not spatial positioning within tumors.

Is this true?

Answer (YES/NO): NO